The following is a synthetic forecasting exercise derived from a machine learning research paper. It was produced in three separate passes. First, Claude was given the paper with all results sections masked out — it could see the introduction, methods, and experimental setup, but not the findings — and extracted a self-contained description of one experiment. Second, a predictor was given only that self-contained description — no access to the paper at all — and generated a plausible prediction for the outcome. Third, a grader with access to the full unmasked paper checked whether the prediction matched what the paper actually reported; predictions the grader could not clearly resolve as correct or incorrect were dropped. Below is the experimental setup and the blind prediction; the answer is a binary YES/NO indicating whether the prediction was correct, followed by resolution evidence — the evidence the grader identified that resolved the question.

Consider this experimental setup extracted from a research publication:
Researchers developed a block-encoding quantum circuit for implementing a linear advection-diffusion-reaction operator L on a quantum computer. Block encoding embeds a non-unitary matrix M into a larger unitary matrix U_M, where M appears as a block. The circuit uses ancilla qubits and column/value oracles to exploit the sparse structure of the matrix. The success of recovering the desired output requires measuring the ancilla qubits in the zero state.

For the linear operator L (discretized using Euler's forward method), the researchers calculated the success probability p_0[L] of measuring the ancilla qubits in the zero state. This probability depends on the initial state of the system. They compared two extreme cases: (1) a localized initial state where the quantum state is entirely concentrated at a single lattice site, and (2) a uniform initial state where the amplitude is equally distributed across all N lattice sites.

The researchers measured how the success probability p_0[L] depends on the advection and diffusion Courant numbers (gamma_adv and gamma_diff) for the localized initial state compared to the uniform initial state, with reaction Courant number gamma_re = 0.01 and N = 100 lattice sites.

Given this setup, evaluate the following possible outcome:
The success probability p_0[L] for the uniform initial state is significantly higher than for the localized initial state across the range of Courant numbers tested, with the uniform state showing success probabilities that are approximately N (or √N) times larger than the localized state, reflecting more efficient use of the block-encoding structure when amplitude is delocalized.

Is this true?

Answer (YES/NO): NO